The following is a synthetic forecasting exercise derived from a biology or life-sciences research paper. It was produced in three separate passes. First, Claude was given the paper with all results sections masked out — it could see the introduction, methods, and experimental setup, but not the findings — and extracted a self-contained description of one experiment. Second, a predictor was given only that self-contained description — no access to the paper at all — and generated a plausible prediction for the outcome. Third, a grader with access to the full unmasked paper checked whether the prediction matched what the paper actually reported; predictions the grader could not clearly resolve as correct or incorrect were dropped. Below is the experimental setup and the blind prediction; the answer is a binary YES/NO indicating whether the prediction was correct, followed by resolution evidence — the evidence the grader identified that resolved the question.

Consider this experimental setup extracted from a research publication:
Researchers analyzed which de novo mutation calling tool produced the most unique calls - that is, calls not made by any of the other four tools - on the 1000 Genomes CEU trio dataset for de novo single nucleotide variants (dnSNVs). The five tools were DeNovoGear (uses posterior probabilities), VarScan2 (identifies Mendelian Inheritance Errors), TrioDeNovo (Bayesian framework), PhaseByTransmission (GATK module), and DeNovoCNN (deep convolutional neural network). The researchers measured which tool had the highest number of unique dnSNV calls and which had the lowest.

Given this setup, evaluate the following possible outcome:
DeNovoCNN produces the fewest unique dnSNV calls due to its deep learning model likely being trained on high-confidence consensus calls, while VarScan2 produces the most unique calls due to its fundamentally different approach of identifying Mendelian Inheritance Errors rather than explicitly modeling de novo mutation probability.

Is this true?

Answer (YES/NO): NO